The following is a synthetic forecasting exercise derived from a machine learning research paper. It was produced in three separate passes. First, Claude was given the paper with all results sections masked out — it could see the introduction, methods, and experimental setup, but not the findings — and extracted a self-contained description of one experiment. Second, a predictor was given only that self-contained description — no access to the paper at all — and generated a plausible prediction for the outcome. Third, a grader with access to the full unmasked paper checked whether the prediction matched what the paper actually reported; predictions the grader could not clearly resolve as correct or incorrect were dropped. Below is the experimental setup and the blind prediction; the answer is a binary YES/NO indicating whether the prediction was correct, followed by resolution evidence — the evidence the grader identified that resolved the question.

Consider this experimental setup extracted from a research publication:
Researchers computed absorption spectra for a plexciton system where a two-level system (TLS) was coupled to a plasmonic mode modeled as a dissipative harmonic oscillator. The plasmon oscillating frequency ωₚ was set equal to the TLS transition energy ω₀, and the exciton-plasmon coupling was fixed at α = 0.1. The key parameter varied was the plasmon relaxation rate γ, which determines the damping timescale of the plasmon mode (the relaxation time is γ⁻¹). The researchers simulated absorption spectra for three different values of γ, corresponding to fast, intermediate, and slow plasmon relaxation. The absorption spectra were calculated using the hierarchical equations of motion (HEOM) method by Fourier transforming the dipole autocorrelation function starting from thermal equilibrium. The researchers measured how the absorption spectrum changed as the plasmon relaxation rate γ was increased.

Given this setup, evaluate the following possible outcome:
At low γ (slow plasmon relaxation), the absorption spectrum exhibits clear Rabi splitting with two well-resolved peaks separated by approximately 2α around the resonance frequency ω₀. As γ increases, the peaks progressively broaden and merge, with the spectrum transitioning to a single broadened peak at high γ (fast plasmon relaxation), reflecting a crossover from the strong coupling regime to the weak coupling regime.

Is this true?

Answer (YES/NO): NO